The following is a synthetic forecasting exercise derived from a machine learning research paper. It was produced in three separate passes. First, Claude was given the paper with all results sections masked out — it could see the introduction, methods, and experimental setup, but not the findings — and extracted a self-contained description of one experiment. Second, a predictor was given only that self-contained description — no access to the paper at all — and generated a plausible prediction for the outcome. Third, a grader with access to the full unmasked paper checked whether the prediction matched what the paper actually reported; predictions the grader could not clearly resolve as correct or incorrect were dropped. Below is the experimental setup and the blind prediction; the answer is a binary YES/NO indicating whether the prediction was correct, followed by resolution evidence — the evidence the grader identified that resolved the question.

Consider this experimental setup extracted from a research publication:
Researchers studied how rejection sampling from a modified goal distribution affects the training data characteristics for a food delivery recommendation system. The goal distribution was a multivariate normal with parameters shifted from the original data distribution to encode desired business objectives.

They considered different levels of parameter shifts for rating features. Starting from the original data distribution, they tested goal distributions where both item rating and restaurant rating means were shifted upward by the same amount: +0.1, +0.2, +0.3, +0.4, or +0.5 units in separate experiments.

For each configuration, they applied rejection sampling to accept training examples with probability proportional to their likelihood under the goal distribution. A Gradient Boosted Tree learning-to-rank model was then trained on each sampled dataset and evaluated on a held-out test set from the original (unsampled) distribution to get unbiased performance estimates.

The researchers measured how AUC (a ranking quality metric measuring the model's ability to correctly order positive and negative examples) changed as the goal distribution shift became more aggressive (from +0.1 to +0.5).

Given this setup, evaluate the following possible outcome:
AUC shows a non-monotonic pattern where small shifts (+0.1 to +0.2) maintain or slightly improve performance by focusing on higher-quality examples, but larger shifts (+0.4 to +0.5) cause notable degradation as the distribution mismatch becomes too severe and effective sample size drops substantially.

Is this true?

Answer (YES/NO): NO